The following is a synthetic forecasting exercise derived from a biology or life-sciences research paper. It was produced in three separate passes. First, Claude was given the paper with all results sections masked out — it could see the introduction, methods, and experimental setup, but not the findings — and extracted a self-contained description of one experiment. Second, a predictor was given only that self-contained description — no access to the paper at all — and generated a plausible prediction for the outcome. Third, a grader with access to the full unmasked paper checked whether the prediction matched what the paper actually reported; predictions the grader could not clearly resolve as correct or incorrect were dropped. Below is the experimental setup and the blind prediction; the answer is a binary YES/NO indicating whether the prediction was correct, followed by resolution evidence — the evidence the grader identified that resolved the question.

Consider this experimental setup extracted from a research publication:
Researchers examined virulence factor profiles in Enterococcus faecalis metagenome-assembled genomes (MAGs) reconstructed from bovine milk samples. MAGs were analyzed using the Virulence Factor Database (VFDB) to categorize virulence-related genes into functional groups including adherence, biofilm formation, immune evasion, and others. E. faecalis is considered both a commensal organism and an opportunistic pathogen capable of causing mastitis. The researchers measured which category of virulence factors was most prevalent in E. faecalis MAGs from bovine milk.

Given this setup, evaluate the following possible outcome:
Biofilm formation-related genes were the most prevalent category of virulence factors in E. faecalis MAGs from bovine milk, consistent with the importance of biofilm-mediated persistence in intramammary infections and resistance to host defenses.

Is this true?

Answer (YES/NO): NO